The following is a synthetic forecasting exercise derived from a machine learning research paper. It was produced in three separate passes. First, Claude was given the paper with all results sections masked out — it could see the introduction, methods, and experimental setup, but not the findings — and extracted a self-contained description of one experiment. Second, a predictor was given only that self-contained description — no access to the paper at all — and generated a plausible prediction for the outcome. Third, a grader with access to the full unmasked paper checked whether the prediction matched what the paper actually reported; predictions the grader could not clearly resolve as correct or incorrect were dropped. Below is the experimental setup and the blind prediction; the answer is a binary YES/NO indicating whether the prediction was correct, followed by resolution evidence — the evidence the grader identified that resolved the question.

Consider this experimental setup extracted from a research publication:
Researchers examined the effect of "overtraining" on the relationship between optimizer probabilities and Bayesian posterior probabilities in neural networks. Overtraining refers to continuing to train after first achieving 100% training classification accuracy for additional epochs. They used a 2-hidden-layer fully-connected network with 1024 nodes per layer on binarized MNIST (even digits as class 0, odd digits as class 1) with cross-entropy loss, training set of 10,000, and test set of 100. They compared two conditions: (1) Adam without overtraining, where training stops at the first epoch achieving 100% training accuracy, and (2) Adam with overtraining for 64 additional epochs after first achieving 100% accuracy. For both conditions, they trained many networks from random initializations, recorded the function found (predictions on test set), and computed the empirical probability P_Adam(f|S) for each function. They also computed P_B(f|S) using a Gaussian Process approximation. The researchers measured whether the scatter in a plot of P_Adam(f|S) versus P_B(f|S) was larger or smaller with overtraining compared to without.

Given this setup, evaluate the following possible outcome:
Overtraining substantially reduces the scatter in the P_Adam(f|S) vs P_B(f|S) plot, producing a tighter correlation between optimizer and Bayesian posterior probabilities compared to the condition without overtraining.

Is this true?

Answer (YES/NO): YES